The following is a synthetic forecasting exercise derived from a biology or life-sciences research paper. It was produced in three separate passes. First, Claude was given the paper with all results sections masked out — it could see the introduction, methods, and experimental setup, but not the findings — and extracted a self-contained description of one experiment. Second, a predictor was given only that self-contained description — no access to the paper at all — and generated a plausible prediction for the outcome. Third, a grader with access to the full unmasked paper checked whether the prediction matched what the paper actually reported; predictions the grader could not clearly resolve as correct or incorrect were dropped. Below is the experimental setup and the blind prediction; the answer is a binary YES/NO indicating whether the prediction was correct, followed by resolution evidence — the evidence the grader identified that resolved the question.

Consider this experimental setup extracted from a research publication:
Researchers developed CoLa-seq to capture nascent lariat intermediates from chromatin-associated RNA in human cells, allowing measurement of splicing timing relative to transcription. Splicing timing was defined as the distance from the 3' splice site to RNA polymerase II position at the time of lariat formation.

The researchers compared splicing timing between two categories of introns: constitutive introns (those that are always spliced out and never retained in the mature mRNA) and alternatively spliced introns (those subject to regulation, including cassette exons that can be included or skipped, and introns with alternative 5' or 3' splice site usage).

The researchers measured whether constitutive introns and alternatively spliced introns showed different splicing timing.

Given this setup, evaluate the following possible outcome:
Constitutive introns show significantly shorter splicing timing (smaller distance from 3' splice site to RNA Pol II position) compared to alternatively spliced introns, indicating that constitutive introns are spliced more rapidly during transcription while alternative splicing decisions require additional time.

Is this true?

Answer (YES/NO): YES